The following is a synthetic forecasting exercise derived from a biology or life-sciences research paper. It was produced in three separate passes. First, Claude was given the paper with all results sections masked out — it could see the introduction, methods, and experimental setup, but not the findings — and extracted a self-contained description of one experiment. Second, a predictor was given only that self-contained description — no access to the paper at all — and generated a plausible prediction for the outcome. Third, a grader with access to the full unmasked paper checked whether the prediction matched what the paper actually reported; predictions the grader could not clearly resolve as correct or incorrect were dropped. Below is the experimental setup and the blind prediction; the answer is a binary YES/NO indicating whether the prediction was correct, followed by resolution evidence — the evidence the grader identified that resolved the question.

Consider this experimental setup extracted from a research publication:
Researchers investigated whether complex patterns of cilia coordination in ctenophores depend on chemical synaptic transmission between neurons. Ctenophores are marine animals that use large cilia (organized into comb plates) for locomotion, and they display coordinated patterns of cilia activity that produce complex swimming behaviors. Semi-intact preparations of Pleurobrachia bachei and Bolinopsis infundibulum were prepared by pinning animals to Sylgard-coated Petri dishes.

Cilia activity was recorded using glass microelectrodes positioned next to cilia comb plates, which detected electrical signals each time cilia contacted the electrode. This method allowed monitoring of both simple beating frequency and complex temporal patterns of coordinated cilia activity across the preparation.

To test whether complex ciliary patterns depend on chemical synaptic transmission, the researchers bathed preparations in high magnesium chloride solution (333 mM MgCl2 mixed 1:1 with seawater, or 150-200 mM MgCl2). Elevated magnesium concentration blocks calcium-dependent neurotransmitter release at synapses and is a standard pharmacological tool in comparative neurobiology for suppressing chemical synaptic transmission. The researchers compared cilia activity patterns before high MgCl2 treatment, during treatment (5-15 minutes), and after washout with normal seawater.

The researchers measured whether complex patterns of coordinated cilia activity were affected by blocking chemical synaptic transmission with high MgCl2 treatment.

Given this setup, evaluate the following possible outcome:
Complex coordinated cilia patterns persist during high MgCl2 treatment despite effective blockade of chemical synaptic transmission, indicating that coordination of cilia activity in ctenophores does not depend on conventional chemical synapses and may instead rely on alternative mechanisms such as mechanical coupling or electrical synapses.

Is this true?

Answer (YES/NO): NO